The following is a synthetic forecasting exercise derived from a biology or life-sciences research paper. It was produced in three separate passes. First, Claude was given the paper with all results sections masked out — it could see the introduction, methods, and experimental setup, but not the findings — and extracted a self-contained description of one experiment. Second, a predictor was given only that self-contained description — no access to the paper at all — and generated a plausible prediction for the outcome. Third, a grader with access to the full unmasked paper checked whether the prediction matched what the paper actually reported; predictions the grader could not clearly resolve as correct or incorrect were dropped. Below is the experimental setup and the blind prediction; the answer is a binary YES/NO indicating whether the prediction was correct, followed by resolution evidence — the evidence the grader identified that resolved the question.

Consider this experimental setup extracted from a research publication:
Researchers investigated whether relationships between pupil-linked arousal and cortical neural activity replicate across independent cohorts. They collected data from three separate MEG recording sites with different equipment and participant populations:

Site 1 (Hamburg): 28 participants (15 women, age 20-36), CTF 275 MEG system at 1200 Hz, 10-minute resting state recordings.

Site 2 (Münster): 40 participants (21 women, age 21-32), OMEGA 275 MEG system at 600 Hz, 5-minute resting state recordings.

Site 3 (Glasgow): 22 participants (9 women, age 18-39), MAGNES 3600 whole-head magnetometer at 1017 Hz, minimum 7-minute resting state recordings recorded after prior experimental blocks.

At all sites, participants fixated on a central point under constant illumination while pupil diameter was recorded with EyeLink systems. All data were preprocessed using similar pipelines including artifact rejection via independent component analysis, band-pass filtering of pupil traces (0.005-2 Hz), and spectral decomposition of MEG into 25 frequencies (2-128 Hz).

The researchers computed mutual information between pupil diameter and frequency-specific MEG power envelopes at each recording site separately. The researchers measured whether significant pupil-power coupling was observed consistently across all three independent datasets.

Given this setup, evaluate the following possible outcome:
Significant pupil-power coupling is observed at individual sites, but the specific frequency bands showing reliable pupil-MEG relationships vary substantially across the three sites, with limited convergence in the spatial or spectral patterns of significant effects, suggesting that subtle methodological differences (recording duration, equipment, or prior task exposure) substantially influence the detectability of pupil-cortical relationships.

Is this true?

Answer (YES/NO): NO